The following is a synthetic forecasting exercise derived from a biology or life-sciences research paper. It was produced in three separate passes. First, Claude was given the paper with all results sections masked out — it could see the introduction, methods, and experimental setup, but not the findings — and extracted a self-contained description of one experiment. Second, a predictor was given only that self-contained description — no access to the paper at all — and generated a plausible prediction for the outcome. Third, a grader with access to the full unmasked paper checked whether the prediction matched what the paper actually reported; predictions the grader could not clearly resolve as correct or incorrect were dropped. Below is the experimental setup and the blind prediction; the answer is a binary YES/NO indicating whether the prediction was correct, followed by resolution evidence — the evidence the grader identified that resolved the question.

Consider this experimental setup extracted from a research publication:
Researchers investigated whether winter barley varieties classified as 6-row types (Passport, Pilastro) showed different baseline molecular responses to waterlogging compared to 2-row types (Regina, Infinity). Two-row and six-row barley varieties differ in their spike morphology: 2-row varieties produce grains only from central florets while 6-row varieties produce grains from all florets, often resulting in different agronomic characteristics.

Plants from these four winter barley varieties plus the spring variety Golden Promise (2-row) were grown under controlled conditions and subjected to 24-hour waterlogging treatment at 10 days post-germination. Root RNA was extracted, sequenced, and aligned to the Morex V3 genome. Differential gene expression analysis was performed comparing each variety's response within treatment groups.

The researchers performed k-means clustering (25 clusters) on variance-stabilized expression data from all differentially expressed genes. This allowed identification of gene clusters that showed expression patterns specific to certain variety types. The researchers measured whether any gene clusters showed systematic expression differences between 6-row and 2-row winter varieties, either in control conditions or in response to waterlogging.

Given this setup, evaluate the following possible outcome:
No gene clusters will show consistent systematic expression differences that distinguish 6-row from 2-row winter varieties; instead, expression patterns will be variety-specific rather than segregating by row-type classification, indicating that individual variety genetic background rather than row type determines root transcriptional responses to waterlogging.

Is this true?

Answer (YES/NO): YES